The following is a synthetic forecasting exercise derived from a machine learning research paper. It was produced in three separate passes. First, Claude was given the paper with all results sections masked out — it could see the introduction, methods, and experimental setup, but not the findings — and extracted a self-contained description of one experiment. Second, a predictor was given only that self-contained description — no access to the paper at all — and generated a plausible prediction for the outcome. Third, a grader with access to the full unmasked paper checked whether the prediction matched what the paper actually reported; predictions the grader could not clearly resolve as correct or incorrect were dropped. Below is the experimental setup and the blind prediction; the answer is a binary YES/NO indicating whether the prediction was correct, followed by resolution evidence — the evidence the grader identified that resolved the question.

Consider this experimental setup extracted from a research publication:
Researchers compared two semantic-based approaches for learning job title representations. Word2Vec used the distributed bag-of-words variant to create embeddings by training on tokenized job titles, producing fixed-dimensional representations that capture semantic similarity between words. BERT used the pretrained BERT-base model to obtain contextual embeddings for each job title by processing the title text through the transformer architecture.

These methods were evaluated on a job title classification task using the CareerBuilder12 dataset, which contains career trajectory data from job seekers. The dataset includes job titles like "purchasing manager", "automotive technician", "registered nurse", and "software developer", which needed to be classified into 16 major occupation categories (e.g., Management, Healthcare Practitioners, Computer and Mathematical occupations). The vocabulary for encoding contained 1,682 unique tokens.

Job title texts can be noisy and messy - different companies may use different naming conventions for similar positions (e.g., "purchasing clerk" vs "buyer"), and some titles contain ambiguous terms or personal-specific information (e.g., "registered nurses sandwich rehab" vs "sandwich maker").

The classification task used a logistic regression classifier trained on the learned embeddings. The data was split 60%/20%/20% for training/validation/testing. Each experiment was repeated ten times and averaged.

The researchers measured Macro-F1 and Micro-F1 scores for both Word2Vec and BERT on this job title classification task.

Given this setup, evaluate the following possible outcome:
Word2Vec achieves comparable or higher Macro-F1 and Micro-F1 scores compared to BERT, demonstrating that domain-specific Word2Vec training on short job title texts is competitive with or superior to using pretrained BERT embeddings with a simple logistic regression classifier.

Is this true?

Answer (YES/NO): YES